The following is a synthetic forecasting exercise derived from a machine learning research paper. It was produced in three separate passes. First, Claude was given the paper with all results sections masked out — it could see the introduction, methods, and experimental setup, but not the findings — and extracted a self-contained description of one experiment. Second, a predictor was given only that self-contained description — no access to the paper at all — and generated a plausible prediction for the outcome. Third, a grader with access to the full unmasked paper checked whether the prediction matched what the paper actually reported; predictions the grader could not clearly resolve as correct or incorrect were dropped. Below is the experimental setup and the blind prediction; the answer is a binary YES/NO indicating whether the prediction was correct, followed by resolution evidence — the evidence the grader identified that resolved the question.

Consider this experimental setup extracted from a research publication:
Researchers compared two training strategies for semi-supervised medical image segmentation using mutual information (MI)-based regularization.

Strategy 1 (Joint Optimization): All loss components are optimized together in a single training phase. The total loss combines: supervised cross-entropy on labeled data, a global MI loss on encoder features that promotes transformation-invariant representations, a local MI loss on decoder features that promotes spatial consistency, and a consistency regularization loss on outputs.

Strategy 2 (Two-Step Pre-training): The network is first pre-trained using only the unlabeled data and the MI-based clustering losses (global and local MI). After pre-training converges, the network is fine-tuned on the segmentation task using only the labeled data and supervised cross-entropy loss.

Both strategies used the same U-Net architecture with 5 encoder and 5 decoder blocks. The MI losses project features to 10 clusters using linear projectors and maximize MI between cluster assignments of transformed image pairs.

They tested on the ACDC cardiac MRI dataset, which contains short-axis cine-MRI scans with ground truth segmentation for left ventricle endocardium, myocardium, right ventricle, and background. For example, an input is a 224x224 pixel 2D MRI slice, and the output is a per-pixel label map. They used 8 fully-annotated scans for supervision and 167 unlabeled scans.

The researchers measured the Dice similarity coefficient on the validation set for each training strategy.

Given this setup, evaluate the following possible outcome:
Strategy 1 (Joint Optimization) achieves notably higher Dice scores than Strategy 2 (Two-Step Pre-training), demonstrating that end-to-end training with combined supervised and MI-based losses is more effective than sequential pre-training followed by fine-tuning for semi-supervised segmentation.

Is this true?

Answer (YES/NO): YES